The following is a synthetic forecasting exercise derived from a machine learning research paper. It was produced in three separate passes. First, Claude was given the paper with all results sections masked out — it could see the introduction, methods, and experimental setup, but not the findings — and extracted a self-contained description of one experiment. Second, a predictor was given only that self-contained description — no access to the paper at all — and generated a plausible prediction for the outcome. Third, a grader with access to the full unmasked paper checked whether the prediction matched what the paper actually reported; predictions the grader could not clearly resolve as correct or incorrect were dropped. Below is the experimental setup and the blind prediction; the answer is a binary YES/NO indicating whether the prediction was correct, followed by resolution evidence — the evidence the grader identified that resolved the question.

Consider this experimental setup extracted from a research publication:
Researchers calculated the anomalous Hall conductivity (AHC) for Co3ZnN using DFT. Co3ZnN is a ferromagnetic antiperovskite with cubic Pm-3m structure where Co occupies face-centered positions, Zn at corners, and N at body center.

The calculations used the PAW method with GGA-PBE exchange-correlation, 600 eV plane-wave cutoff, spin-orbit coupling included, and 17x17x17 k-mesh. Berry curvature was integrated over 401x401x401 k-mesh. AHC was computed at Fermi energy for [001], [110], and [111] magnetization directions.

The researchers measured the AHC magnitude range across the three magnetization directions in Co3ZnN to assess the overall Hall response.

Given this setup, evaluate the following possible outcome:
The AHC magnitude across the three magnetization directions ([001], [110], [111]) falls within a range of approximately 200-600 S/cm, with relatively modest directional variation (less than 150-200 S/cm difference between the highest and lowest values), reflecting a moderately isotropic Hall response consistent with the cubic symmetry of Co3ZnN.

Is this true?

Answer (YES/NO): NO